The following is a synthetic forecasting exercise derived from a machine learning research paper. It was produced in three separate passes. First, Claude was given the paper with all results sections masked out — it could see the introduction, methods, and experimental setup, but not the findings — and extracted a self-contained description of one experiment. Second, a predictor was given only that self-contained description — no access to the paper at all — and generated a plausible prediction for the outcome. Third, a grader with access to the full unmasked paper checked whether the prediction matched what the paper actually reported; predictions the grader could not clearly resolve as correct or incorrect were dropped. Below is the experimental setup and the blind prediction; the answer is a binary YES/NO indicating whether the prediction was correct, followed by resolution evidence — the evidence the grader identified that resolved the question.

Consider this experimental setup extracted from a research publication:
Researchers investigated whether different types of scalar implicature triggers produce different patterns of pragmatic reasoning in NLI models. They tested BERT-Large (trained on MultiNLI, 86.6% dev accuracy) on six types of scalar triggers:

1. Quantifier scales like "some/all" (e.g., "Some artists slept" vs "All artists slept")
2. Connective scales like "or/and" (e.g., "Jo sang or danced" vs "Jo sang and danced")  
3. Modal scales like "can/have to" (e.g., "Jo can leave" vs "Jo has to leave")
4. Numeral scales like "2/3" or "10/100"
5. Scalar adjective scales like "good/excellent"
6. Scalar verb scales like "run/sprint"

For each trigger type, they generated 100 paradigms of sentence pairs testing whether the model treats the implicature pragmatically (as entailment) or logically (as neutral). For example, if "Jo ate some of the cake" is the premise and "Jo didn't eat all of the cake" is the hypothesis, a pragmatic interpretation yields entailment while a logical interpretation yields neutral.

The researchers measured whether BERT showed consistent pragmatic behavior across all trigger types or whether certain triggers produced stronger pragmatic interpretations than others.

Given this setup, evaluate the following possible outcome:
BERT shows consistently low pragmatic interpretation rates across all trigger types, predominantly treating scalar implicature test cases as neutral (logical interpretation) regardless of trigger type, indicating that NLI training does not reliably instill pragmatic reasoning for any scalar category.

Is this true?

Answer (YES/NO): NO